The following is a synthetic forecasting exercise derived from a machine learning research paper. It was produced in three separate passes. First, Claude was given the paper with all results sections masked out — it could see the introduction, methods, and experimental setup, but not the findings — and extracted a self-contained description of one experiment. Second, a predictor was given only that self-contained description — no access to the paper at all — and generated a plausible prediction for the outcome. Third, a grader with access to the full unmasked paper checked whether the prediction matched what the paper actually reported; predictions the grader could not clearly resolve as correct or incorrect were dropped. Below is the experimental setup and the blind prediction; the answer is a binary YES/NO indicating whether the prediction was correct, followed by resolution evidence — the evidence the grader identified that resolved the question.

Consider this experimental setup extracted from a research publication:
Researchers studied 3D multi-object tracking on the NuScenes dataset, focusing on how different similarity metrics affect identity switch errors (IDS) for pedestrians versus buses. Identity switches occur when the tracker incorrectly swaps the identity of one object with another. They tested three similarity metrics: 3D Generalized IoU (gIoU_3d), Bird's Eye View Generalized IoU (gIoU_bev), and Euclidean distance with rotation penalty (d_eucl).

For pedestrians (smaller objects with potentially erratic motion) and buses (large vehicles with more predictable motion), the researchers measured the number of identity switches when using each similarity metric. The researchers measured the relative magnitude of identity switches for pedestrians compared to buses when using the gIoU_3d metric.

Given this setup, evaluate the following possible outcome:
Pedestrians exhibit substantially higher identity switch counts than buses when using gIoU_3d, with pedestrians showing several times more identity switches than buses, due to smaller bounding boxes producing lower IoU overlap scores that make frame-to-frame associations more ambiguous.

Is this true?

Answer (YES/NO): YES